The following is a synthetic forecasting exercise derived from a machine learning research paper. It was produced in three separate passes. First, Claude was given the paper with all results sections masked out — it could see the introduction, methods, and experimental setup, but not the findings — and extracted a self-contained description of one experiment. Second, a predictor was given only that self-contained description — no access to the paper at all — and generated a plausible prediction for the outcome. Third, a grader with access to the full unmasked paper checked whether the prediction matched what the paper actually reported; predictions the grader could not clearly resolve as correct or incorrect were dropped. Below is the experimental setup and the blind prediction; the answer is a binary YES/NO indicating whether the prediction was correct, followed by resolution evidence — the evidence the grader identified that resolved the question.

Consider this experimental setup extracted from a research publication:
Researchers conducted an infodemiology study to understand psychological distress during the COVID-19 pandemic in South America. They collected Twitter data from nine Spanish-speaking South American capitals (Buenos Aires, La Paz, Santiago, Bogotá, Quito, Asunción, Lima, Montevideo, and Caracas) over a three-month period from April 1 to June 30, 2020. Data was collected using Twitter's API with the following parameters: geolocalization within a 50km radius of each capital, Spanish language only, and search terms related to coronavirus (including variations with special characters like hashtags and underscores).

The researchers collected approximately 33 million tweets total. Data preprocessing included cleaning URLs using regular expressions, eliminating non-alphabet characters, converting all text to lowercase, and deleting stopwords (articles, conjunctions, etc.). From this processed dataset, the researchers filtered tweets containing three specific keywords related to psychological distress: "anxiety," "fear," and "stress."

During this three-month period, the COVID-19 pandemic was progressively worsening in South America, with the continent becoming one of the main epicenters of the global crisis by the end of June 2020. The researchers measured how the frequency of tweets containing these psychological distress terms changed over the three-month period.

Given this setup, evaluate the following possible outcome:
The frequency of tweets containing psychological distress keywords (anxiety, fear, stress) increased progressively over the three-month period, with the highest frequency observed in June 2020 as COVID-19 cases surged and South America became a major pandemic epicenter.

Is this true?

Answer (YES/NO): NO